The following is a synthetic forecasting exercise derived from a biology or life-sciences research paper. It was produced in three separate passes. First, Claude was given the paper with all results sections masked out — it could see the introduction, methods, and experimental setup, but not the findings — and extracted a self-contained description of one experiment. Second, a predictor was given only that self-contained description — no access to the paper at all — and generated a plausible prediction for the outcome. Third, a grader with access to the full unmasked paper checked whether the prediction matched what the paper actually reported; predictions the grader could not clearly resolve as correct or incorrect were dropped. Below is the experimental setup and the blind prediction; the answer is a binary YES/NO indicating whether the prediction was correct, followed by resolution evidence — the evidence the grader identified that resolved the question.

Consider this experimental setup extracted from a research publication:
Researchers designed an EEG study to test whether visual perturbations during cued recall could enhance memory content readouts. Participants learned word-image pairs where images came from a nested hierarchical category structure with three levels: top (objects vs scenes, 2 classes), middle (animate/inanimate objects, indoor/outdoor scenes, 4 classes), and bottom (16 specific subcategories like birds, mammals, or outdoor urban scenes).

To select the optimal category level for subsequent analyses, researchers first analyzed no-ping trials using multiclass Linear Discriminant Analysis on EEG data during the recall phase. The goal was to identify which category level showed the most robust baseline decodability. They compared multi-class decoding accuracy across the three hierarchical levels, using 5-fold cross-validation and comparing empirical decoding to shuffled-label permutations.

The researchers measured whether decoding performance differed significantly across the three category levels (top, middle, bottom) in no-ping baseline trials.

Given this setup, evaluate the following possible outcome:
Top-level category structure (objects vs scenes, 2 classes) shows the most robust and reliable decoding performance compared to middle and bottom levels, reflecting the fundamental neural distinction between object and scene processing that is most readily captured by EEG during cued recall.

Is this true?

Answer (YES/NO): NO